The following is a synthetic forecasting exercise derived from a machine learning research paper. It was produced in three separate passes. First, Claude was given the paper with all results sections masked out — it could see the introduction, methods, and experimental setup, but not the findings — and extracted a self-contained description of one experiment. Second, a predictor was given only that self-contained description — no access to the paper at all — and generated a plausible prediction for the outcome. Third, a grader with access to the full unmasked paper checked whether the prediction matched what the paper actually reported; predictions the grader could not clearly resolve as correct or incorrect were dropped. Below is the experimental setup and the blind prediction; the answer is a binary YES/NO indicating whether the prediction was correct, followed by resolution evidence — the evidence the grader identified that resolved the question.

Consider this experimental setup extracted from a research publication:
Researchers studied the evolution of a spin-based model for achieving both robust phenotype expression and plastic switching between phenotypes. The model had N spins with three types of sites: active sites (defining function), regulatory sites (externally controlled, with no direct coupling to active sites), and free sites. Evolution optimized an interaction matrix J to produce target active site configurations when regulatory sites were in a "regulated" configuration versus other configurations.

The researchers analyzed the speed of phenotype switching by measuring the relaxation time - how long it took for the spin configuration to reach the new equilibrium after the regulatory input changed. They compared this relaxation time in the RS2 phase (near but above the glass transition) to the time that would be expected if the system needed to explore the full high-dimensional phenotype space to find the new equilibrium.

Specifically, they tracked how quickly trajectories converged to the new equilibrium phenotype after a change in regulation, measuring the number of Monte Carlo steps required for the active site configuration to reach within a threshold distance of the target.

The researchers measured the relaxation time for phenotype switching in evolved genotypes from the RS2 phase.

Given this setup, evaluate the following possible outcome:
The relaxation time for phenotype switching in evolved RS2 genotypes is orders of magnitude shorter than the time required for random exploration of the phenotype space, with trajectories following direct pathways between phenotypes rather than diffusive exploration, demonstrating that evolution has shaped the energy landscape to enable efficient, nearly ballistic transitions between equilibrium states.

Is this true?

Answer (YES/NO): NO